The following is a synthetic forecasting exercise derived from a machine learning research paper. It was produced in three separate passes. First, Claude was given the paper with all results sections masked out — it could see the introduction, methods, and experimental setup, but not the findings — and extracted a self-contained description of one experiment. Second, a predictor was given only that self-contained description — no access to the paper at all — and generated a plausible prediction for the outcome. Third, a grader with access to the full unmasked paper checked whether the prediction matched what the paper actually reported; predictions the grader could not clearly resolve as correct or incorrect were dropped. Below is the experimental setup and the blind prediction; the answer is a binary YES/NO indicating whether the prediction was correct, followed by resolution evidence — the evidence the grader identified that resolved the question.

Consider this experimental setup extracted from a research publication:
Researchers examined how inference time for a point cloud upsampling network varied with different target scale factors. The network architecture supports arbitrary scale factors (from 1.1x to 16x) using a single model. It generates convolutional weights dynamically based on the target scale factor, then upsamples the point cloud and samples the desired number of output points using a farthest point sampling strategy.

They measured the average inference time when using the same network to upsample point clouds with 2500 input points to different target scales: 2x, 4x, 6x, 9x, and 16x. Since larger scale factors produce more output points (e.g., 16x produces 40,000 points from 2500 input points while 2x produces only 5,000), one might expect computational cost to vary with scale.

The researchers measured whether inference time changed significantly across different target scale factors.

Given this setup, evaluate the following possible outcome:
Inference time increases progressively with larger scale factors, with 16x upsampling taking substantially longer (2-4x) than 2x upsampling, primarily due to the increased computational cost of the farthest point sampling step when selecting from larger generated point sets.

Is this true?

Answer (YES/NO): NO